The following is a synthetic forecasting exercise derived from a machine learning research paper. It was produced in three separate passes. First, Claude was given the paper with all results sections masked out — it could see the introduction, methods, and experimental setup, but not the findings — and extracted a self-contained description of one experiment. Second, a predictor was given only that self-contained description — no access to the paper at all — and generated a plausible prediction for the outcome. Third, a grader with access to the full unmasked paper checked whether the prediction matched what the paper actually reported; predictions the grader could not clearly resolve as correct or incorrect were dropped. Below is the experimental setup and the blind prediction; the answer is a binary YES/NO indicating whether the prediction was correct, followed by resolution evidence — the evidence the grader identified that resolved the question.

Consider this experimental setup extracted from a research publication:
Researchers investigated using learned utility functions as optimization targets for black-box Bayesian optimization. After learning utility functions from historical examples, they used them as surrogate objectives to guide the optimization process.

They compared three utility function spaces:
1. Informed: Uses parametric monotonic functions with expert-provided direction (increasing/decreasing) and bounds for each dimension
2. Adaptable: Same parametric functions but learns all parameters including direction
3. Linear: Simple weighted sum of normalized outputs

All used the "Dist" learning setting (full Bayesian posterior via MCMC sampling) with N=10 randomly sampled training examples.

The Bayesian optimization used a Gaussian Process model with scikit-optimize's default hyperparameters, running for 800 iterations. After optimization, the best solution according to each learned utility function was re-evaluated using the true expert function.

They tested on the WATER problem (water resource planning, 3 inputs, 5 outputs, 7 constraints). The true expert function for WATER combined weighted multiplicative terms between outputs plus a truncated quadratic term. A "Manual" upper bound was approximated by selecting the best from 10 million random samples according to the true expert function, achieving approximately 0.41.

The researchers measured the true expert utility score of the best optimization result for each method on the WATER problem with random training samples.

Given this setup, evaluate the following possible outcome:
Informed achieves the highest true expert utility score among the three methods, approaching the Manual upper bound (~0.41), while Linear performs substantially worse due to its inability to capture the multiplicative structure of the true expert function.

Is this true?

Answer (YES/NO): NO